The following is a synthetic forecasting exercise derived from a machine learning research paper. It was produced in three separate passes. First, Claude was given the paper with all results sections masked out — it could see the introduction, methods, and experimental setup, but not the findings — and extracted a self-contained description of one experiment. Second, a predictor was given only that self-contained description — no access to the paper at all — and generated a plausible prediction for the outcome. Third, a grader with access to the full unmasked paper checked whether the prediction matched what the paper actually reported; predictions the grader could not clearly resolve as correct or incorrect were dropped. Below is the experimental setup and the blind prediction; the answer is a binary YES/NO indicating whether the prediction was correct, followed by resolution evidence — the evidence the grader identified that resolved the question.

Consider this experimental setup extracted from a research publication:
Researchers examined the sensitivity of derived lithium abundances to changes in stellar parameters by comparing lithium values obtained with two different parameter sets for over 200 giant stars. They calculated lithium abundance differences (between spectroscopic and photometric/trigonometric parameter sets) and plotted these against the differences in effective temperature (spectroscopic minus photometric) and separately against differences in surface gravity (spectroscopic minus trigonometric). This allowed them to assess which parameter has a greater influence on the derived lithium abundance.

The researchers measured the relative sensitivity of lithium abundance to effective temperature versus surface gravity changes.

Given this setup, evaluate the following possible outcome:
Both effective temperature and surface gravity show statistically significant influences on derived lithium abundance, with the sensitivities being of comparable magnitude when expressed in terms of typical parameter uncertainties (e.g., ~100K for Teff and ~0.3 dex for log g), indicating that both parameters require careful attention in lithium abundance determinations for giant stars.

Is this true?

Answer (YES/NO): NO